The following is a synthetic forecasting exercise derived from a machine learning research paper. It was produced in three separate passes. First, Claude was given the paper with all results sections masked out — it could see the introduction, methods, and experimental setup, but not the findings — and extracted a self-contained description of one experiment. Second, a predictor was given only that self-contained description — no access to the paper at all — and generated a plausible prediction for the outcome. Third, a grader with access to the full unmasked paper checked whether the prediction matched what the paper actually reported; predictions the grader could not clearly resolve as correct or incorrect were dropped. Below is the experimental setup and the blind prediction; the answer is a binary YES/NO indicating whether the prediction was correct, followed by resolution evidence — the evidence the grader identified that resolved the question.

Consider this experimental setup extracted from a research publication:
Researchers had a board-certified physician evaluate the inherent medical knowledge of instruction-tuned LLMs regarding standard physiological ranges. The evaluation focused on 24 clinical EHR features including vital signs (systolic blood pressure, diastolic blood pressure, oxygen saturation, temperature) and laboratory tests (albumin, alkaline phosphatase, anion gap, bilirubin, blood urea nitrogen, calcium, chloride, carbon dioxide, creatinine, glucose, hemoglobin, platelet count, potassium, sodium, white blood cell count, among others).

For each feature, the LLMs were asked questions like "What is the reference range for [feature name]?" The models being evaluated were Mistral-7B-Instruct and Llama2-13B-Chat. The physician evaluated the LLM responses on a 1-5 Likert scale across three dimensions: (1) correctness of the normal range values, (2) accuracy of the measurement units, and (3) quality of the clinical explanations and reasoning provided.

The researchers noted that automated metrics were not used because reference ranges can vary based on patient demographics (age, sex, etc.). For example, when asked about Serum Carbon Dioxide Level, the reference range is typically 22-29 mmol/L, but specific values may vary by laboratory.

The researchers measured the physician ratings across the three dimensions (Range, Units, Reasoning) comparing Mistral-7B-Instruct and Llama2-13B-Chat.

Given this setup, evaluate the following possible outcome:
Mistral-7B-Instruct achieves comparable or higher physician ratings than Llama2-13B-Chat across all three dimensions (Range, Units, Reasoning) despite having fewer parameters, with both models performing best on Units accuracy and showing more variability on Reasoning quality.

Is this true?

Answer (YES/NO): NO